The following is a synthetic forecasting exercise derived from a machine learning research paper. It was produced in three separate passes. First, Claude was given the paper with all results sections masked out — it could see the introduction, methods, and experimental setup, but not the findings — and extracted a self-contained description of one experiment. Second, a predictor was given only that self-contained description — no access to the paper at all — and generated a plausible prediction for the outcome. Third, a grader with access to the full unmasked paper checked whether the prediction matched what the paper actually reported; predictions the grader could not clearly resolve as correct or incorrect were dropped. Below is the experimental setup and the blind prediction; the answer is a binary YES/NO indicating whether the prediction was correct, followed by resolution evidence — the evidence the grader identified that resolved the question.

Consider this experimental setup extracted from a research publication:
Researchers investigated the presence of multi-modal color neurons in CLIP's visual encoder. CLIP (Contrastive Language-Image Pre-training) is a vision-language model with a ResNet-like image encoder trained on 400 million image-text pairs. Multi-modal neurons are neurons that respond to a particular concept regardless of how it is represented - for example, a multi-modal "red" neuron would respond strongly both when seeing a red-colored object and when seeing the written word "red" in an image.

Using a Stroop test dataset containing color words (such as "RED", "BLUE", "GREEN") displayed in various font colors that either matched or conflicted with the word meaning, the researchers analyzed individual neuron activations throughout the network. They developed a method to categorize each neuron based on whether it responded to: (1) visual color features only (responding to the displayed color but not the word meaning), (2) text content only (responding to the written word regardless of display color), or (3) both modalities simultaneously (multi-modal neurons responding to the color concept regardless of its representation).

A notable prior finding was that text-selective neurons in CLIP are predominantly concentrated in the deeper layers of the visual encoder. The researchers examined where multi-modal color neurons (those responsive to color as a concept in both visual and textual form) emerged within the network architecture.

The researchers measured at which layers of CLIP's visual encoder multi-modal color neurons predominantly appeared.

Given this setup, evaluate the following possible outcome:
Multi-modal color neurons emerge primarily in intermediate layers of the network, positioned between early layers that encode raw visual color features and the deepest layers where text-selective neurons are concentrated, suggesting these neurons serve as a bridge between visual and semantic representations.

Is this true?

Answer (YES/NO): NO